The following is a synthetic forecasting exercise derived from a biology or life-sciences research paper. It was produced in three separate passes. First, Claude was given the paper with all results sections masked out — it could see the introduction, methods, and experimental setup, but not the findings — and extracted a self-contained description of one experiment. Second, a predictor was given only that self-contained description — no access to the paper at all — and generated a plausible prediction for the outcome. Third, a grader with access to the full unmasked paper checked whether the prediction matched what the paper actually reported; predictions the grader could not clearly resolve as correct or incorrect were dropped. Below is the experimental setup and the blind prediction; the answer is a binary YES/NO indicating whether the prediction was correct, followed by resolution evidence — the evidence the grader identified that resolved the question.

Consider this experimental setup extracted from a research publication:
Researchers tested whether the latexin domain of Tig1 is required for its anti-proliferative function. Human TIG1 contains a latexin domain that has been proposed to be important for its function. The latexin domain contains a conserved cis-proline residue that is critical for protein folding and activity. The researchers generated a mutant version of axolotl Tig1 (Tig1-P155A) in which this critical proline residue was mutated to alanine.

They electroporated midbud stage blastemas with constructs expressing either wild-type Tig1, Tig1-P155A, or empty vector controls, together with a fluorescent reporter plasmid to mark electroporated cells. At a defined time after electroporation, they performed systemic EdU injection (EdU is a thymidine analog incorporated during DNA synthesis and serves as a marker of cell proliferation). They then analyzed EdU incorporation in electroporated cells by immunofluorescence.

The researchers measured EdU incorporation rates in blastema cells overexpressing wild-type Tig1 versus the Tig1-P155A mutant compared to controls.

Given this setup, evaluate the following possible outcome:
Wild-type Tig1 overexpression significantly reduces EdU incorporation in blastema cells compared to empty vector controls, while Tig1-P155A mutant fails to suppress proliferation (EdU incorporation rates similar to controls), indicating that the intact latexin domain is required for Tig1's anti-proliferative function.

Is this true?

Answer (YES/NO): NO